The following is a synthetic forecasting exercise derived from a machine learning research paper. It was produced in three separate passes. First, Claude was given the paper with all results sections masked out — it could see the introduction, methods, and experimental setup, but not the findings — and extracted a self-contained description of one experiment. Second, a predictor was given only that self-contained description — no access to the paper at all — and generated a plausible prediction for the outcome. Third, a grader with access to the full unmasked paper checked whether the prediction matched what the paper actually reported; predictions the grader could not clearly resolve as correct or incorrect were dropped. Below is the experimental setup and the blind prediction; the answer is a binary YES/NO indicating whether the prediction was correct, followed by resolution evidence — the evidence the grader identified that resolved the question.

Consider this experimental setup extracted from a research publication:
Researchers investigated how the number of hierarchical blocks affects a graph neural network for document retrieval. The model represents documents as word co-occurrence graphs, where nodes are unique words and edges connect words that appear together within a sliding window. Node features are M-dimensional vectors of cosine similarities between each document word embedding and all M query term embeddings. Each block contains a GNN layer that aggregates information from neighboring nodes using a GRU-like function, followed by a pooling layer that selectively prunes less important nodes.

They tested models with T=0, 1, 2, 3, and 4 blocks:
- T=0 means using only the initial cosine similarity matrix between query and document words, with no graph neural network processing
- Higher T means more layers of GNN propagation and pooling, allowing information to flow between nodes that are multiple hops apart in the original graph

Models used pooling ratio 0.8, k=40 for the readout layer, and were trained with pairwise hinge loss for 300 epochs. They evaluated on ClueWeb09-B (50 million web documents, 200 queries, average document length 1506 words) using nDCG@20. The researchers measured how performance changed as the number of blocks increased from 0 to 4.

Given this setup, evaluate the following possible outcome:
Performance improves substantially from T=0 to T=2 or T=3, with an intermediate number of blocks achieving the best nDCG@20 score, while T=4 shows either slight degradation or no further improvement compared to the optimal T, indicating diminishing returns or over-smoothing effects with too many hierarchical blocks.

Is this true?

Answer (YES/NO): YES